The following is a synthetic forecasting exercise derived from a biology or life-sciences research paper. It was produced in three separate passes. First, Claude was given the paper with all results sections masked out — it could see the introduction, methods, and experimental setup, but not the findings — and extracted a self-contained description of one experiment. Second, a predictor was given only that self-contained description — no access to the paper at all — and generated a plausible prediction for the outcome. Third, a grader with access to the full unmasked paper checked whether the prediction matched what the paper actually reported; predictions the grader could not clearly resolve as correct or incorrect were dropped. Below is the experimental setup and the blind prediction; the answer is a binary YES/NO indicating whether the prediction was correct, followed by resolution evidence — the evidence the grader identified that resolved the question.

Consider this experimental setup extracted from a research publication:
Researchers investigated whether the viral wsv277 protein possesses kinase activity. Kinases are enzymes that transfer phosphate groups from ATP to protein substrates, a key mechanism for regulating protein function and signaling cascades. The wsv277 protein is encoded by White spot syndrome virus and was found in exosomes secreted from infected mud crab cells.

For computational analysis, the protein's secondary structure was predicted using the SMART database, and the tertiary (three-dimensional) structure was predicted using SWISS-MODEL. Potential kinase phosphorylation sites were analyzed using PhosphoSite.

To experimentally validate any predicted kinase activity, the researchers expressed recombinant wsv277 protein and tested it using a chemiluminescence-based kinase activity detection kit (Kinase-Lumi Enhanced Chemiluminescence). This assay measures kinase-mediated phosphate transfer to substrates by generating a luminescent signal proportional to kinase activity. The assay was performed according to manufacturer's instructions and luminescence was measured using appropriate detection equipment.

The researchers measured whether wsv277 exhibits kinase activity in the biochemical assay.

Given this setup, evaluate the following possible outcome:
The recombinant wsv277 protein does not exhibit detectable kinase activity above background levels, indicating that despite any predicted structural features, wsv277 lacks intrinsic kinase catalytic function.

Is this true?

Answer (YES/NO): NO